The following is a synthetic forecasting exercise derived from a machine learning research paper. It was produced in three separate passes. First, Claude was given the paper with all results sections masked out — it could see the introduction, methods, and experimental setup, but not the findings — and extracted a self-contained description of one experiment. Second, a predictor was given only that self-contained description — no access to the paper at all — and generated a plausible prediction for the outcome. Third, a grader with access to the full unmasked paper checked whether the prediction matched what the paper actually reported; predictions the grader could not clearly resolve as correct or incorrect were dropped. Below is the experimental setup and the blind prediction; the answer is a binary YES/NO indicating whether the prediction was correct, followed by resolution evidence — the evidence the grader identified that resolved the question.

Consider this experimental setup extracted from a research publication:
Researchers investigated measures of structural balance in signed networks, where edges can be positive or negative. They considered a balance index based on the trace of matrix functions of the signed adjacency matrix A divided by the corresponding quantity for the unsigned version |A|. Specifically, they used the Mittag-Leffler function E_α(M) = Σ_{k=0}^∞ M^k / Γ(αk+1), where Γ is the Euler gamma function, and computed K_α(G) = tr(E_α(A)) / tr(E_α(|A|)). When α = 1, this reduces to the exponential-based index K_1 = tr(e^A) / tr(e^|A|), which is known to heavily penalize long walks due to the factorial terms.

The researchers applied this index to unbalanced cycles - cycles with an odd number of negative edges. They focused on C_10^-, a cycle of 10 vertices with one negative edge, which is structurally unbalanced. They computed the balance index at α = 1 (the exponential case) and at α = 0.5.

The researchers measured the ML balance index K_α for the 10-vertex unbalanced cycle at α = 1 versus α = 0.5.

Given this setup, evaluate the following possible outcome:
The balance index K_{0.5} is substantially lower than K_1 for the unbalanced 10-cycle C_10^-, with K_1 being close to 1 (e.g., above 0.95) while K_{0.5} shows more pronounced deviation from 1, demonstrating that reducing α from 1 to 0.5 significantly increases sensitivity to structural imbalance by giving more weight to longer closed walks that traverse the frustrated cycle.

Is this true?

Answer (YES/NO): YES